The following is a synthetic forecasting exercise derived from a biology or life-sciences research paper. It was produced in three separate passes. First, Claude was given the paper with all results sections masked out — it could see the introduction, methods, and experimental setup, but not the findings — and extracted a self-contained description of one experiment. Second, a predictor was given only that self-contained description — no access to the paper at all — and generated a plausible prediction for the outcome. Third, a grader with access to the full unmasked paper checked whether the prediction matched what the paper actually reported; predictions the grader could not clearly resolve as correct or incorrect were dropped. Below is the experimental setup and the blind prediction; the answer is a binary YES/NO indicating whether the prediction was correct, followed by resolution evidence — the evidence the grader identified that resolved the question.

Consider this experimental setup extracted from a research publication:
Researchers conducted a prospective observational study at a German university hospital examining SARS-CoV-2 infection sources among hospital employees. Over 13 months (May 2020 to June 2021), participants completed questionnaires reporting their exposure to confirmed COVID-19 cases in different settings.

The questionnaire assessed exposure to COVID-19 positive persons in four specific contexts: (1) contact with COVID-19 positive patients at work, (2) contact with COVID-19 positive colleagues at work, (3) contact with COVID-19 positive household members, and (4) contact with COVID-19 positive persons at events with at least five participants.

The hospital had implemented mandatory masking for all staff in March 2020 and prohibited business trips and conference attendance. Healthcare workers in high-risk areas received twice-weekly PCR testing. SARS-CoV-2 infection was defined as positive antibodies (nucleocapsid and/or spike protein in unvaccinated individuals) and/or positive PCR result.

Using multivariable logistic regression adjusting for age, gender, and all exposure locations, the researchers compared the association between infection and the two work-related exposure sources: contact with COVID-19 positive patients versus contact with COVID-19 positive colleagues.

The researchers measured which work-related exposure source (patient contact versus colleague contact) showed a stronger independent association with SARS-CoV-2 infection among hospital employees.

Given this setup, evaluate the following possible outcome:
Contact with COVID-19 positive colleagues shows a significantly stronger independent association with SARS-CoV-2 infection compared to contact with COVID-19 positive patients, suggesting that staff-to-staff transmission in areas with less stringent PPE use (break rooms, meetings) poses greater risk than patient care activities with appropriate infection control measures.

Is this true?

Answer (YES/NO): YES